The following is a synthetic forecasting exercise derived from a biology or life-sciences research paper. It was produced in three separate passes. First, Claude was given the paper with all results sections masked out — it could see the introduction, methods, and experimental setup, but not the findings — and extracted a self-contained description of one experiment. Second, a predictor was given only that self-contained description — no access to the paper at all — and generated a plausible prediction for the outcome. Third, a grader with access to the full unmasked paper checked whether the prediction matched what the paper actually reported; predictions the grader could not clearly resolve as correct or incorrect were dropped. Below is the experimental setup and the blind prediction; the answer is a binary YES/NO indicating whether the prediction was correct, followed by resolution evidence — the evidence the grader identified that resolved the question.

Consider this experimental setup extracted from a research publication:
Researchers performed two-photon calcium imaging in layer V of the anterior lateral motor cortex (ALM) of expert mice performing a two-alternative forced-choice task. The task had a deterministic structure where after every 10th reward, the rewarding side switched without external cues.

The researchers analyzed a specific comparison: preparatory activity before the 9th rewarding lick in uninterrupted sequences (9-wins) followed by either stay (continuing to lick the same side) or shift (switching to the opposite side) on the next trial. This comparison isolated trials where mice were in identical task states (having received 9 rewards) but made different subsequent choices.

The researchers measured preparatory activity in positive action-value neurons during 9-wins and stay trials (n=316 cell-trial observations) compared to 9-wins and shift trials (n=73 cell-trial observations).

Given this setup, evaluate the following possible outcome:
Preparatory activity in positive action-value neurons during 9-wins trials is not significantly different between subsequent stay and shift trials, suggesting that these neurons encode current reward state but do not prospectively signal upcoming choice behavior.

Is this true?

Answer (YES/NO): NO